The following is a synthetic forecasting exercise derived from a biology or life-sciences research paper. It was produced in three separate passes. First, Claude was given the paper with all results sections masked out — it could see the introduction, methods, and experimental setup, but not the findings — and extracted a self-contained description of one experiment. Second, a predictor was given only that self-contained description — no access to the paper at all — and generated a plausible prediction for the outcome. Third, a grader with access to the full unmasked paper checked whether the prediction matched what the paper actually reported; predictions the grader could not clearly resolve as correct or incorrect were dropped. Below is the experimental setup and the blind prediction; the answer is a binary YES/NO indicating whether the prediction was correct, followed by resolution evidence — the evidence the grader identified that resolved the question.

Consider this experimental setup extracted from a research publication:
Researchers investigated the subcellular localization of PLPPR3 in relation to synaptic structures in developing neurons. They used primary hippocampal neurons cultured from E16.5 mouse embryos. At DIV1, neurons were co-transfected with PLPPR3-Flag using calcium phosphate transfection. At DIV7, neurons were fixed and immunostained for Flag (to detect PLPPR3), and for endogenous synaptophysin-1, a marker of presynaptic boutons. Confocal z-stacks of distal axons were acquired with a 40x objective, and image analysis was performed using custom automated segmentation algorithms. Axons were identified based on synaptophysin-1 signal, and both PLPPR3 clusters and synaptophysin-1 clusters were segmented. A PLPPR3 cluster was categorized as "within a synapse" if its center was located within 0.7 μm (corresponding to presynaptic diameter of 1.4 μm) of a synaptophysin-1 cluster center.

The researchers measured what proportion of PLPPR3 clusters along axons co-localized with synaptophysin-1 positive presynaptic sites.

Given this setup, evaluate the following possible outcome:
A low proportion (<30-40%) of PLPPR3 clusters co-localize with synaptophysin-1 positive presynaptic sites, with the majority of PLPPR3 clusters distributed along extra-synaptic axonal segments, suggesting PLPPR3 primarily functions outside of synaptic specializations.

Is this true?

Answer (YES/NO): NO